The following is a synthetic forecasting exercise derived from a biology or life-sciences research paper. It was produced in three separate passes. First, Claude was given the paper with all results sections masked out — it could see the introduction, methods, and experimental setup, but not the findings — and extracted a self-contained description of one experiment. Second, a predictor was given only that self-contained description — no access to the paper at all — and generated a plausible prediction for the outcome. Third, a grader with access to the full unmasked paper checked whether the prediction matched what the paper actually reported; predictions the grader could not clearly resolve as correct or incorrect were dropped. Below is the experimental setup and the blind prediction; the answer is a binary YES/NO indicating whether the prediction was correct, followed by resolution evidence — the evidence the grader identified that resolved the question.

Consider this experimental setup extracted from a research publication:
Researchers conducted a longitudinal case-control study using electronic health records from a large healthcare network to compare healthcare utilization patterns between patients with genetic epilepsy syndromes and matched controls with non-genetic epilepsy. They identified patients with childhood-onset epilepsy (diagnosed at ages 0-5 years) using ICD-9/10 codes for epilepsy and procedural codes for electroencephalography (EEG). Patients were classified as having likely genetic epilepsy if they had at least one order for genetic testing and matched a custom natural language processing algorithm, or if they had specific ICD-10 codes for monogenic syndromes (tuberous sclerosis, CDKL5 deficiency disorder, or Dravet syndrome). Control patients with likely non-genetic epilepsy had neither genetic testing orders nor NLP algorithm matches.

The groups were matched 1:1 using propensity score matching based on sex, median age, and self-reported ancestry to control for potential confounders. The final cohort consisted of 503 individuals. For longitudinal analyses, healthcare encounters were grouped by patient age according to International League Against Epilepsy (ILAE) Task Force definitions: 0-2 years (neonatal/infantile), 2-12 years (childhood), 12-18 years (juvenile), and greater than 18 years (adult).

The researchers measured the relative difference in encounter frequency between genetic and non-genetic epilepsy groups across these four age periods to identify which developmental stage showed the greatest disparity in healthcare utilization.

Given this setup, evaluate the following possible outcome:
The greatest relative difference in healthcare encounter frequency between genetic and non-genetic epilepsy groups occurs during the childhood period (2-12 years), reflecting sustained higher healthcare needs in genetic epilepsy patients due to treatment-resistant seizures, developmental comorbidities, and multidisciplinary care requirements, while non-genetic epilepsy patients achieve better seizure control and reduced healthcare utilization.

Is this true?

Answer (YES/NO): NO